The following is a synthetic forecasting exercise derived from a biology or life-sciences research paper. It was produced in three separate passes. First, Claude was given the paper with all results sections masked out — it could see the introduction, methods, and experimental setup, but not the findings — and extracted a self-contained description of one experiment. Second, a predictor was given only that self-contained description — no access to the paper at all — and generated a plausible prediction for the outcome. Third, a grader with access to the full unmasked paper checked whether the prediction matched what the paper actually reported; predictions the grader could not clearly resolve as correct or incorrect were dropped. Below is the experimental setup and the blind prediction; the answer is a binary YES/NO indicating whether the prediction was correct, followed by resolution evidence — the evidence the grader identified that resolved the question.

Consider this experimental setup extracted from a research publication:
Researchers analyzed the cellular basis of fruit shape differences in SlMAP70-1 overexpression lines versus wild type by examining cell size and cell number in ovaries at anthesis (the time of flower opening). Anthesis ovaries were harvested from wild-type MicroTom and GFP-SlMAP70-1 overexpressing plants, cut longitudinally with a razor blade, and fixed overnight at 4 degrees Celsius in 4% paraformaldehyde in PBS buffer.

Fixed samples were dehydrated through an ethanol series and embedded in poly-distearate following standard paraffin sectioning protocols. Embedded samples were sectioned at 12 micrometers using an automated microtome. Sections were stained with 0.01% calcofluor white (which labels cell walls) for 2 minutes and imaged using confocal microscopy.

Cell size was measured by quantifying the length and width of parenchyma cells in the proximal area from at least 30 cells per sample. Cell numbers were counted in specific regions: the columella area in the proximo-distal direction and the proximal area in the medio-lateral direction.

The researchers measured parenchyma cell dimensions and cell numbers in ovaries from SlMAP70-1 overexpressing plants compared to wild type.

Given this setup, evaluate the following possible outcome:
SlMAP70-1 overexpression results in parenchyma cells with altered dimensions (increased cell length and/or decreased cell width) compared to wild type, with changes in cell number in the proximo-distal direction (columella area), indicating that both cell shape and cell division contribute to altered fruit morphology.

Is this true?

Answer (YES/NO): YES